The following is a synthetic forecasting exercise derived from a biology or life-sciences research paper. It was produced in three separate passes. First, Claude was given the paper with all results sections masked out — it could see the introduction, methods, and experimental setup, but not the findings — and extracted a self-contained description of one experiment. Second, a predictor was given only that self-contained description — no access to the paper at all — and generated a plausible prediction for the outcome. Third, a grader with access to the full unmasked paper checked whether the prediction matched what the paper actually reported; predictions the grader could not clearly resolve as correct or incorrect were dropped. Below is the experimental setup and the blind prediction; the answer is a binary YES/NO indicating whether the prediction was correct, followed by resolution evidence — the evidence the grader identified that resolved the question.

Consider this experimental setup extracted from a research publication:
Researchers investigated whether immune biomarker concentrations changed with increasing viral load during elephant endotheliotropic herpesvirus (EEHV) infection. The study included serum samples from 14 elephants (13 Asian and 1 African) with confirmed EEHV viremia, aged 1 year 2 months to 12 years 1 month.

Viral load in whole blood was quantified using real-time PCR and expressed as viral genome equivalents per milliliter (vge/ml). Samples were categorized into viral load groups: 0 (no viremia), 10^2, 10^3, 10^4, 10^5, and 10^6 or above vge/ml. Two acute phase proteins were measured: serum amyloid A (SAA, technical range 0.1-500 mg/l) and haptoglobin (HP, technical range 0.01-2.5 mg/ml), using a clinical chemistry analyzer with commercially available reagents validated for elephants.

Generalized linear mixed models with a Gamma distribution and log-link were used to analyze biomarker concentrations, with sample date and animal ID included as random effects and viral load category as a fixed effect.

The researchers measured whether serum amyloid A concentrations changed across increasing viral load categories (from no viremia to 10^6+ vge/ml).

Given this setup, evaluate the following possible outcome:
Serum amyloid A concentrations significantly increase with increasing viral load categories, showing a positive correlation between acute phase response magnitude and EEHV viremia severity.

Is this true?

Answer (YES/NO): YES